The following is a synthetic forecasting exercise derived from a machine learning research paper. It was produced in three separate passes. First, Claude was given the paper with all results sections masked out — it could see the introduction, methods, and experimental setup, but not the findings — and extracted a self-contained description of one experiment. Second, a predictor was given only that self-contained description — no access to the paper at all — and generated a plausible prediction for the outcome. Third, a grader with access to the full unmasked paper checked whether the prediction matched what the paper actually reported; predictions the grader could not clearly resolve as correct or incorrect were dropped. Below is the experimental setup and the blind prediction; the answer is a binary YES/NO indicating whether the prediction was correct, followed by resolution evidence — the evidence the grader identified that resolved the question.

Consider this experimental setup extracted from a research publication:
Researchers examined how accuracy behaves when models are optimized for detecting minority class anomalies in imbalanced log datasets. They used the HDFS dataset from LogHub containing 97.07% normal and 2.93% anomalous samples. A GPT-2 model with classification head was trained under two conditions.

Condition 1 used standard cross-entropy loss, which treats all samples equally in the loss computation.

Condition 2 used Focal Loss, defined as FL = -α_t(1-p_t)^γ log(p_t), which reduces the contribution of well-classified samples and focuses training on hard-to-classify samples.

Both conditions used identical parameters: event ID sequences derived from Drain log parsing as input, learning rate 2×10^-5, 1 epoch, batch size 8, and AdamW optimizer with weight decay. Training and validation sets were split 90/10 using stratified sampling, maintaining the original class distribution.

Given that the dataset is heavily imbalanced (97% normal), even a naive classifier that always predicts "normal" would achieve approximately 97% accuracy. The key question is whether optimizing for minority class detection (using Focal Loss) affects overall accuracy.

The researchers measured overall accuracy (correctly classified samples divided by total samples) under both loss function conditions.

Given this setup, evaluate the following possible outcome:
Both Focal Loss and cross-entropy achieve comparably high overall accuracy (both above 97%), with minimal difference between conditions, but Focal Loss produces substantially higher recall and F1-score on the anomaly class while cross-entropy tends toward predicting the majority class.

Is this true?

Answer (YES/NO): YES